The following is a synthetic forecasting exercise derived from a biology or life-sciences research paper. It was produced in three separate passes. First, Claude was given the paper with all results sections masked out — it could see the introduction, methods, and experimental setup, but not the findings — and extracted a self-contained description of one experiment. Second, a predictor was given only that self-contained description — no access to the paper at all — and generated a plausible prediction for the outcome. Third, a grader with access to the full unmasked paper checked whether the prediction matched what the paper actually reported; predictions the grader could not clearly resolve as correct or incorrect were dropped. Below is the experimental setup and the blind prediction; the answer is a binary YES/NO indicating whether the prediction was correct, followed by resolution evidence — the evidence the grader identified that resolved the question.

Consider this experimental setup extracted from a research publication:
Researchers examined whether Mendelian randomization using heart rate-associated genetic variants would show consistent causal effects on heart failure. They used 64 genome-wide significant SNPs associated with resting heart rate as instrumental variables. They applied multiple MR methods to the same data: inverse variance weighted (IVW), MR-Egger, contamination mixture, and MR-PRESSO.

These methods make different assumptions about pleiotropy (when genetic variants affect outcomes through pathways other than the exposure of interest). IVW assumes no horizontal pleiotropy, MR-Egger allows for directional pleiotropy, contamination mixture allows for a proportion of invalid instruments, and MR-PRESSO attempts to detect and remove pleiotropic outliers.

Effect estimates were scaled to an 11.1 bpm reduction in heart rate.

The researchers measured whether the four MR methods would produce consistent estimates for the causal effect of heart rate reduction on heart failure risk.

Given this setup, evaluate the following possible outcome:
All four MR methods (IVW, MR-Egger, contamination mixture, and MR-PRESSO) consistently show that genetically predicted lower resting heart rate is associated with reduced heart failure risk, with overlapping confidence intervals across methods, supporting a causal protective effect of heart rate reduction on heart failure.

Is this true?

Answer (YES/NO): NO